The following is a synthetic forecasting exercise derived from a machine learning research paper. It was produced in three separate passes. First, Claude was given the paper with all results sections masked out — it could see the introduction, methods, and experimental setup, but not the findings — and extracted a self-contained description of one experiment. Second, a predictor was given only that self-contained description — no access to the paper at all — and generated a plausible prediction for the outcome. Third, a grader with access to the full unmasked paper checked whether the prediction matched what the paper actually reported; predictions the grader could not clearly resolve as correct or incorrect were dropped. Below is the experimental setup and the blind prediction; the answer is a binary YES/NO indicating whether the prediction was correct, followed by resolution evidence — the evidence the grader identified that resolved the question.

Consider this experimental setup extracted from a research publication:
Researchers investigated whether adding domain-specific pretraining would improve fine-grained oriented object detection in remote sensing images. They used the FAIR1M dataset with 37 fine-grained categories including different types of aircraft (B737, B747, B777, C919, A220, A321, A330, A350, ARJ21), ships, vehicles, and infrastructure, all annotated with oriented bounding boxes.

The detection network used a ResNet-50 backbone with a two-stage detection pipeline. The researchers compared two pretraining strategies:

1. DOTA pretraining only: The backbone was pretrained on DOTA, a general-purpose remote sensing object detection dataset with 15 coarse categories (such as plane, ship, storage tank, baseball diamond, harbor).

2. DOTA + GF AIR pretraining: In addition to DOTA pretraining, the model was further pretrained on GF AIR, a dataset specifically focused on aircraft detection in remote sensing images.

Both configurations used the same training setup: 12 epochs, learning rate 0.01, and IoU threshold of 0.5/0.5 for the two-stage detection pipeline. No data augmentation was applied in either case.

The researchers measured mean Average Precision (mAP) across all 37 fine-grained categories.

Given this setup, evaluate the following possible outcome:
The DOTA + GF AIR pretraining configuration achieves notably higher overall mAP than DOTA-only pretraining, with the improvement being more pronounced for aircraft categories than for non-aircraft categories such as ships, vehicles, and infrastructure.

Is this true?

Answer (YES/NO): NO